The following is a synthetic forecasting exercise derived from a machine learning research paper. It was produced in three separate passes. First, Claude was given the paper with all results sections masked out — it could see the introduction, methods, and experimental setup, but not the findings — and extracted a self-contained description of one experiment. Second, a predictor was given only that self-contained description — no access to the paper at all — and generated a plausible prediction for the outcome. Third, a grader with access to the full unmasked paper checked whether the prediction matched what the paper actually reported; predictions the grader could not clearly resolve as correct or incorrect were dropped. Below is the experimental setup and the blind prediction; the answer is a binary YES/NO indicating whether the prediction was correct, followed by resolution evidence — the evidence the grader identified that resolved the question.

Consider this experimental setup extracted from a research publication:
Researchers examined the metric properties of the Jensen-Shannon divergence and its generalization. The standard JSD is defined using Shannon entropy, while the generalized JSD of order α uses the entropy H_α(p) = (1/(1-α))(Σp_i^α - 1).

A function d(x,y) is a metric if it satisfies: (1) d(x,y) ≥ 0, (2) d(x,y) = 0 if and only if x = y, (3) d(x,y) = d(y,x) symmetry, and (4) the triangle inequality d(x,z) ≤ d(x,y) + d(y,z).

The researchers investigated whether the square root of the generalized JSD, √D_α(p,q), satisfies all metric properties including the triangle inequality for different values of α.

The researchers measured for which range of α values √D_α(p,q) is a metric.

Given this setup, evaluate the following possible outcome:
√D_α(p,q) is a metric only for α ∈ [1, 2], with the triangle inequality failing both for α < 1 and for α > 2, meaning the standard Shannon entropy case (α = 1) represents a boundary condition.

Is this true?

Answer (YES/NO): NO